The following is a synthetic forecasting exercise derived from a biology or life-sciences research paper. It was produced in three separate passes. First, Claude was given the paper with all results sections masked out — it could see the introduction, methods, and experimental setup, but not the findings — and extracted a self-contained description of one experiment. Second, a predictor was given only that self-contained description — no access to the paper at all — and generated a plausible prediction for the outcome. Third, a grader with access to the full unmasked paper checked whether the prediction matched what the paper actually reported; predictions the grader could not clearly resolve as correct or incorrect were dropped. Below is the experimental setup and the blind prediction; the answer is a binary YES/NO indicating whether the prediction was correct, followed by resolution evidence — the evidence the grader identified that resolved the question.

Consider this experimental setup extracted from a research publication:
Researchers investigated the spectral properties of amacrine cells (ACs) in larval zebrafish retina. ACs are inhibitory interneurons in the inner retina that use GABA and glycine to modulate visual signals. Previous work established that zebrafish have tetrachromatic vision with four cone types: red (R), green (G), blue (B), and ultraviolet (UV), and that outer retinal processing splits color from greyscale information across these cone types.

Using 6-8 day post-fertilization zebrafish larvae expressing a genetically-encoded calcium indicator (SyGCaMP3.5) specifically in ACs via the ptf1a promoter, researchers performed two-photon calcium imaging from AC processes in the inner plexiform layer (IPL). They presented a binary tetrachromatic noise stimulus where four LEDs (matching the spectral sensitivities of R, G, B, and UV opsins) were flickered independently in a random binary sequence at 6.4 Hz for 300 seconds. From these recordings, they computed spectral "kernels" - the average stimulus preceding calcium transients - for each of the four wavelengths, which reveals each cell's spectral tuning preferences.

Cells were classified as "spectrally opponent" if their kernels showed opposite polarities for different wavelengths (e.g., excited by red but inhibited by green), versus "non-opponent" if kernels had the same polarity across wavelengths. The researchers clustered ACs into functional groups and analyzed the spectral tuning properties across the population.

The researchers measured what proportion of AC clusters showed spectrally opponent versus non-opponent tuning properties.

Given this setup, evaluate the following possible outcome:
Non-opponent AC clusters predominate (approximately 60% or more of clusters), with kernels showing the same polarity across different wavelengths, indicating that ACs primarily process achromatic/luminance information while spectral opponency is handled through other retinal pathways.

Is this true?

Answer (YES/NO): YES